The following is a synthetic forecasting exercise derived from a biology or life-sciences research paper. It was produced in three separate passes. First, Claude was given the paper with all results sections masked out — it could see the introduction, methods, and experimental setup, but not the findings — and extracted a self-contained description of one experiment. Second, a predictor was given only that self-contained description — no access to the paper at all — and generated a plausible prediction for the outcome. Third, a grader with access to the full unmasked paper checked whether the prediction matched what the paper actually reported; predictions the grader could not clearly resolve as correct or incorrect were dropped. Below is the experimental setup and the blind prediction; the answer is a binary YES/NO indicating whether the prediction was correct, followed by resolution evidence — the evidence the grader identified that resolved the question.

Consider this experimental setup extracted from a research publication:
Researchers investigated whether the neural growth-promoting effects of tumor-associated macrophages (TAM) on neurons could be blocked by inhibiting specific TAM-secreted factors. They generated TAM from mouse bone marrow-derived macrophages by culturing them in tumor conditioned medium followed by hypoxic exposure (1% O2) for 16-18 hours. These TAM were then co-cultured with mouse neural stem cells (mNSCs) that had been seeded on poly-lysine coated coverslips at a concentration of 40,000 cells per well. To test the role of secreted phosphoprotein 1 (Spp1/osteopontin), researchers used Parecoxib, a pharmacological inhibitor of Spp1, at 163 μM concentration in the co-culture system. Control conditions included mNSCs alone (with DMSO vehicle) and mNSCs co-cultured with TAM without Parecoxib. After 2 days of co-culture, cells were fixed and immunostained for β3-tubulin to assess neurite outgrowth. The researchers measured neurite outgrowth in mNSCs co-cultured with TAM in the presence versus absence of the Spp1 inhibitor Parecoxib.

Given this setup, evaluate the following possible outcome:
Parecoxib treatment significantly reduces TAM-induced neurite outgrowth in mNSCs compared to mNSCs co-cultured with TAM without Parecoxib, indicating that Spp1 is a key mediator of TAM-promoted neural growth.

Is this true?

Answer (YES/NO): YES